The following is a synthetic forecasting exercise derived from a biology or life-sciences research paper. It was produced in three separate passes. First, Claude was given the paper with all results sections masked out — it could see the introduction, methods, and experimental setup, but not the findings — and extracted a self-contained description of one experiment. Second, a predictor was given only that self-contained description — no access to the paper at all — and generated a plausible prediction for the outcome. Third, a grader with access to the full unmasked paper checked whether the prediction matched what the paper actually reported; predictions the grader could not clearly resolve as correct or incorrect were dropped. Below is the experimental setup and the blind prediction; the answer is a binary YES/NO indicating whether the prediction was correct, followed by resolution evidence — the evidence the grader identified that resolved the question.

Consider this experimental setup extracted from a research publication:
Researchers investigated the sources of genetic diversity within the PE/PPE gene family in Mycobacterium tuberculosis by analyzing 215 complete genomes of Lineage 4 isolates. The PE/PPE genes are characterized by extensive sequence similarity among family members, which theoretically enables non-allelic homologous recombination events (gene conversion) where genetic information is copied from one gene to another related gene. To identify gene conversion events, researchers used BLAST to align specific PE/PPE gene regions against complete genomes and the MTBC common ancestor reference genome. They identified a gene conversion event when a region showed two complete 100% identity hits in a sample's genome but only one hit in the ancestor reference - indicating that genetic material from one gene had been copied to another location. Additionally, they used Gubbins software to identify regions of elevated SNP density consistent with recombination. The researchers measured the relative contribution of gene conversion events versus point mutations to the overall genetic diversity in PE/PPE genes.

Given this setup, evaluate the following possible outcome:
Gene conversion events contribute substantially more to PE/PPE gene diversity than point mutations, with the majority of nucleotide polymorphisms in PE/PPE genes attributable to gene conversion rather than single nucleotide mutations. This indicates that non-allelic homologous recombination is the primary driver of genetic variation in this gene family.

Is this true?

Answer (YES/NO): YES